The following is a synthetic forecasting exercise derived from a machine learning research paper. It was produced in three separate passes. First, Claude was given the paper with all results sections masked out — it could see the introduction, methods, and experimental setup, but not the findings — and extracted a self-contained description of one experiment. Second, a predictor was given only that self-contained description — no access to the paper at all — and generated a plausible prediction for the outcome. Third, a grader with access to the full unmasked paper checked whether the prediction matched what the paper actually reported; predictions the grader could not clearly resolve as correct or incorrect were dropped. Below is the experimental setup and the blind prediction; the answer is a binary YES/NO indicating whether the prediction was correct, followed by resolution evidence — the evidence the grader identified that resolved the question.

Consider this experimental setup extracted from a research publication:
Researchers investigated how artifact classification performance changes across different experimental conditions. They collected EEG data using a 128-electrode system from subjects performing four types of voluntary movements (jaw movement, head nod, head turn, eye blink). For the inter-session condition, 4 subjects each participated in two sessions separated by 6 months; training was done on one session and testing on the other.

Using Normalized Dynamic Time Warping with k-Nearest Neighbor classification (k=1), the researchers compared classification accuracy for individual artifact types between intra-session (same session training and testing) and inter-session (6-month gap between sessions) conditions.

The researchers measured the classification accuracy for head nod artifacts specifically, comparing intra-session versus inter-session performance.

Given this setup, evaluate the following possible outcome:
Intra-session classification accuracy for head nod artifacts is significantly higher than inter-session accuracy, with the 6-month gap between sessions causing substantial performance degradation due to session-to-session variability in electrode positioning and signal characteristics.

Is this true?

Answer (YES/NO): YES